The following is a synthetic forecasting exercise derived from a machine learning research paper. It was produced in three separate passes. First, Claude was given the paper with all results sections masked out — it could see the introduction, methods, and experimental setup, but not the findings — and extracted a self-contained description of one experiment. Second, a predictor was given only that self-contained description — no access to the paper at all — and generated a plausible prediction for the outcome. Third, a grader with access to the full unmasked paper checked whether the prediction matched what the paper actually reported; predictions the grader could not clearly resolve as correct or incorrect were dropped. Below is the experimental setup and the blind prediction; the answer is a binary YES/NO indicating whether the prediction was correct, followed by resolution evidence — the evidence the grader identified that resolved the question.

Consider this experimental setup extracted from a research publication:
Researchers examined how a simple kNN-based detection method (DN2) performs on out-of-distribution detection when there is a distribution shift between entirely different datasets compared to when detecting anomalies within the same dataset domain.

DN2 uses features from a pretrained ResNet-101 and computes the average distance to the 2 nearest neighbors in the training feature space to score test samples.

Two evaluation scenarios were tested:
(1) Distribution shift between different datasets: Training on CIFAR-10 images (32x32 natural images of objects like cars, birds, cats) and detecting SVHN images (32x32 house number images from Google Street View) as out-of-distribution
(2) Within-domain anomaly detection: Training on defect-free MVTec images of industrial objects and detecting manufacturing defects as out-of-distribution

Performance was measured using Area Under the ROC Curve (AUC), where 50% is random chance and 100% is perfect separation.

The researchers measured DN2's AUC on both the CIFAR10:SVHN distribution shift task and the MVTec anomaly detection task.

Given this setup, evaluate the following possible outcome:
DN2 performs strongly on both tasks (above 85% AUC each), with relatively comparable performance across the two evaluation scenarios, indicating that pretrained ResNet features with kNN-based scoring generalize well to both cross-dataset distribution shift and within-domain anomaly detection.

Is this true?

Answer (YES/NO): NO